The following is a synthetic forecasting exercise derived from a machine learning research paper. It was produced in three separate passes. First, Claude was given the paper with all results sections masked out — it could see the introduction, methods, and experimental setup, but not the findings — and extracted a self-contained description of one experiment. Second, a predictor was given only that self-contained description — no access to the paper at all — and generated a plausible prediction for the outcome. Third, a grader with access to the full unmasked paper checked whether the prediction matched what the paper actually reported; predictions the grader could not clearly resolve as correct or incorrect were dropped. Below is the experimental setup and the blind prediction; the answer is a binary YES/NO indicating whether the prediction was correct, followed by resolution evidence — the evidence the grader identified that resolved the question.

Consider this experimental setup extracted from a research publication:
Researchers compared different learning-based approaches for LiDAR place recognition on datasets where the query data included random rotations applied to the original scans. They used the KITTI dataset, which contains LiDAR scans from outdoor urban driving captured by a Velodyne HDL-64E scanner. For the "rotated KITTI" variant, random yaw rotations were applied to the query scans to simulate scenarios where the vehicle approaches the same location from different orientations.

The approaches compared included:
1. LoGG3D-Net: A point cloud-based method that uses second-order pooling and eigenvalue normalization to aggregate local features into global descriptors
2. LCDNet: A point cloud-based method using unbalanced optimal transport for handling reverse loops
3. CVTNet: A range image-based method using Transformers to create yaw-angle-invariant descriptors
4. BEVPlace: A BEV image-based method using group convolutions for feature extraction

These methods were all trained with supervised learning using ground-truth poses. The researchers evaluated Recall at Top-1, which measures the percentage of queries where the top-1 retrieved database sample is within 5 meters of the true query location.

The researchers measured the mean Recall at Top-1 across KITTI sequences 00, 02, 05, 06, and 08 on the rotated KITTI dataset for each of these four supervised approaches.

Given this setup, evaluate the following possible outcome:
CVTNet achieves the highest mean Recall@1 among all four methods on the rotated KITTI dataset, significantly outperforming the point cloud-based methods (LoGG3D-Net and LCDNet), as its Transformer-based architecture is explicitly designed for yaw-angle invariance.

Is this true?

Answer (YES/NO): NO